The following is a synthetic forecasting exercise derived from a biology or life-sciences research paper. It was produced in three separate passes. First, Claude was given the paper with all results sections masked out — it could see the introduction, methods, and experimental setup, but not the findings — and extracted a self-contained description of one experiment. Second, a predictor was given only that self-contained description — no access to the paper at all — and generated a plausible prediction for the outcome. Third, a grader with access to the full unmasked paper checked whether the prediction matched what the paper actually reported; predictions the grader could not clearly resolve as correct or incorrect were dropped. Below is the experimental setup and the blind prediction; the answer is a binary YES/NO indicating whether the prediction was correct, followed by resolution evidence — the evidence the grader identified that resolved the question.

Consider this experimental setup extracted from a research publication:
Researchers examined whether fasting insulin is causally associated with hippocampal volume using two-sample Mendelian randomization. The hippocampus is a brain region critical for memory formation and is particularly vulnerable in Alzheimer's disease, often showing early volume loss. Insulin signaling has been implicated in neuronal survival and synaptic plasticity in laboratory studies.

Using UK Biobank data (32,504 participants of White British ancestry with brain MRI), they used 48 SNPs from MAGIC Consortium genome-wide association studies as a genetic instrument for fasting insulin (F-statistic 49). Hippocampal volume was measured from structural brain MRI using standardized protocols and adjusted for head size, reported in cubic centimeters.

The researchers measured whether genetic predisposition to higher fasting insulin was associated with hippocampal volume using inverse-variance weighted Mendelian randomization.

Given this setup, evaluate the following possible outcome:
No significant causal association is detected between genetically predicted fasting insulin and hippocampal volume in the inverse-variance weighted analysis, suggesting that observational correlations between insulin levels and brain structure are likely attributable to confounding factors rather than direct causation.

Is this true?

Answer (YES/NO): YES